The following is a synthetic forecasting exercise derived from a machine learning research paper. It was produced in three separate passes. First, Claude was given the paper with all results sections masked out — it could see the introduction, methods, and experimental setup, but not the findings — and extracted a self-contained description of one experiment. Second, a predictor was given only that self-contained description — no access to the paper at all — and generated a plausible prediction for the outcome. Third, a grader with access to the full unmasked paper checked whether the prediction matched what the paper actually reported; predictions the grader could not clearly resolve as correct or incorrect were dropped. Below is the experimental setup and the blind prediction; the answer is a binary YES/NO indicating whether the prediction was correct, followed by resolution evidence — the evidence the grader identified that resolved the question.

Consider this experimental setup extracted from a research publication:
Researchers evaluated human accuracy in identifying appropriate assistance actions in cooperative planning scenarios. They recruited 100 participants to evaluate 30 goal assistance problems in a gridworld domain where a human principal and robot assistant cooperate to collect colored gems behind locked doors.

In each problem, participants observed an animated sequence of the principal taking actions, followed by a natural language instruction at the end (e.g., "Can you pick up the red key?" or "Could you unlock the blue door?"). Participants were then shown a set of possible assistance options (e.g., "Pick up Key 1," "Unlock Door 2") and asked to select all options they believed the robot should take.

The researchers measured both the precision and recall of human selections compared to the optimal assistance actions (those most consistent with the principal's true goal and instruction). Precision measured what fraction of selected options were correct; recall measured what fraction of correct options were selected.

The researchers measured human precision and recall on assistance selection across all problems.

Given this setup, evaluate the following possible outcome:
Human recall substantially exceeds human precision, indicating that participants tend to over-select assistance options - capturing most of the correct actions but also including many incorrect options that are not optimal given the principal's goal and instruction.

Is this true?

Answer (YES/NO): NO